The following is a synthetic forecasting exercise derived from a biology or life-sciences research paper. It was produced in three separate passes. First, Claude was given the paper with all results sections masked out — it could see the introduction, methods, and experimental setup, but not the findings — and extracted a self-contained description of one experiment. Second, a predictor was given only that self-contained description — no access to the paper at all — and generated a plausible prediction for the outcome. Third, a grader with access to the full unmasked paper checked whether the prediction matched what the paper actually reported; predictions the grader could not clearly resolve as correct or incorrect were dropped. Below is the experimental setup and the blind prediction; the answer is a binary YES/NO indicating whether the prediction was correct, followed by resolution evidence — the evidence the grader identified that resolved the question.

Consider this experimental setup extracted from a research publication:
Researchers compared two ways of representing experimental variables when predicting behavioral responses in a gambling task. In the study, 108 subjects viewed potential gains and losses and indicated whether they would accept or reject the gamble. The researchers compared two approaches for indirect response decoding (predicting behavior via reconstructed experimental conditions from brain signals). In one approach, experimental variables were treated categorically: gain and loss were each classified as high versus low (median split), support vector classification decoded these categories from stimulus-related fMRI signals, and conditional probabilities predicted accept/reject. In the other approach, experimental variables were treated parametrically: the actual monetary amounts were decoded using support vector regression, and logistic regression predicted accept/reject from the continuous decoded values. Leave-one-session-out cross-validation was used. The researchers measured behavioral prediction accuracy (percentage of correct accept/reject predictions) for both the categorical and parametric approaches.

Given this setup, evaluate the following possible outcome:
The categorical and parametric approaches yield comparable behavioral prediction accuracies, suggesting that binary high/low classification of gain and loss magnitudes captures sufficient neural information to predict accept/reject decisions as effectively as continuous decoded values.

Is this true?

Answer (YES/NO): YES